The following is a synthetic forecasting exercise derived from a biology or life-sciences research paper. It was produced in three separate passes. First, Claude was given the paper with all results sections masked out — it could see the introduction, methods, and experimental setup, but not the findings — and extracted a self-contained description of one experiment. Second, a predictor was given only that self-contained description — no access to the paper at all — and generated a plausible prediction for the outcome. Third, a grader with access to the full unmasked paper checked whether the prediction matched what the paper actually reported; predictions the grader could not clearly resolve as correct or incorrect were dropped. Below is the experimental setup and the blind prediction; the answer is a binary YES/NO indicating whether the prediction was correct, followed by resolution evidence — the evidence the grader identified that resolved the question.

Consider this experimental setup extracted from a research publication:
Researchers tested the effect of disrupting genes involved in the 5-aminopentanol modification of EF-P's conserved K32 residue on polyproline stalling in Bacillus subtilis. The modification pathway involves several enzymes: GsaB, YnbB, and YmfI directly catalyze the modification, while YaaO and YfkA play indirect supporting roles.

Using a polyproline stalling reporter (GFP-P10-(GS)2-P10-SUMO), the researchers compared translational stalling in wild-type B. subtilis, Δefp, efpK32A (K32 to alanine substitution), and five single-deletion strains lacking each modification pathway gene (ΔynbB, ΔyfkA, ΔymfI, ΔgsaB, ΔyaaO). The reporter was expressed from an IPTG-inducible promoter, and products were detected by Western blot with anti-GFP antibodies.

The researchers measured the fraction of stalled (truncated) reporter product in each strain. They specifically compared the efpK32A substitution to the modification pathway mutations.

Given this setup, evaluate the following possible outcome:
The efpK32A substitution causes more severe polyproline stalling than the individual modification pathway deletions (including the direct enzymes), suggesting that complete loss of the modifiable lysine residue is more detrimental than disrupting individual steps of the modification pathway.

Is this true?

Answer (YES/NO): YES